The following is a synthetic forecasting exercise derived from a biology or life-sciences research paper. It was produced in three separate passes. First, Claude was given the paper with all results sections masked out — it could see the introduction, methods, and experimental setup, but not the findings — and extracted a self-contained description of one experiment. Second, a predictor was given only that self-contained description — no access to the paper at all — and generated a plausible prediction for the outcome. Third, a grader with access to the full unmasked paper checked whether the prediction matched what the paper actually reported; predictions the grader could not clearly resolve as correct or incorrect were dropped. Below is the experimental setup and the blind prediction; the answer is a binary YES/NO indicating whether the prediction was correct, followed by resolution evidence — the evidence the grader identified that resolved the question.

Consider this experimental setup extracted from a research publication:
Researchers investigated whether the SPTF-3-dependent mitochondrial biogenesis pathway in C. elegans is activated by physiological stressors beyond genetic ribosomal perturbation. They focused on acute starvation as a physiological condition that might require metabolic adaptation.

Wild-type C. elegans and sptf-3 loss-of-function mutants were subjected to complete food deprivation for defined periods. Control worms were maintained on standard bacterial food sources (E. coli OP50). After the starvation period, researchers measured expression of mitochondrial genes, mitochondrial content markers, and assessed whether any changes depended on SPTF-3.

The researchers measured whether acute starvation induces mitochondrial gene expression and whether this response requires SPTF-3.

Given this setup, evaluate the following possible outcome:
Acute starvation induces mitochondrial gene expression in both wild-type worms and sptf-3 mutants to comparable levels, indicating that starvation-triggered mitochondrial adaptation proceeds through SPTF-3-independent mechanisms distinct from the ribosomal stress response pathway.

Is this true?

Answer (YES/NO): NO